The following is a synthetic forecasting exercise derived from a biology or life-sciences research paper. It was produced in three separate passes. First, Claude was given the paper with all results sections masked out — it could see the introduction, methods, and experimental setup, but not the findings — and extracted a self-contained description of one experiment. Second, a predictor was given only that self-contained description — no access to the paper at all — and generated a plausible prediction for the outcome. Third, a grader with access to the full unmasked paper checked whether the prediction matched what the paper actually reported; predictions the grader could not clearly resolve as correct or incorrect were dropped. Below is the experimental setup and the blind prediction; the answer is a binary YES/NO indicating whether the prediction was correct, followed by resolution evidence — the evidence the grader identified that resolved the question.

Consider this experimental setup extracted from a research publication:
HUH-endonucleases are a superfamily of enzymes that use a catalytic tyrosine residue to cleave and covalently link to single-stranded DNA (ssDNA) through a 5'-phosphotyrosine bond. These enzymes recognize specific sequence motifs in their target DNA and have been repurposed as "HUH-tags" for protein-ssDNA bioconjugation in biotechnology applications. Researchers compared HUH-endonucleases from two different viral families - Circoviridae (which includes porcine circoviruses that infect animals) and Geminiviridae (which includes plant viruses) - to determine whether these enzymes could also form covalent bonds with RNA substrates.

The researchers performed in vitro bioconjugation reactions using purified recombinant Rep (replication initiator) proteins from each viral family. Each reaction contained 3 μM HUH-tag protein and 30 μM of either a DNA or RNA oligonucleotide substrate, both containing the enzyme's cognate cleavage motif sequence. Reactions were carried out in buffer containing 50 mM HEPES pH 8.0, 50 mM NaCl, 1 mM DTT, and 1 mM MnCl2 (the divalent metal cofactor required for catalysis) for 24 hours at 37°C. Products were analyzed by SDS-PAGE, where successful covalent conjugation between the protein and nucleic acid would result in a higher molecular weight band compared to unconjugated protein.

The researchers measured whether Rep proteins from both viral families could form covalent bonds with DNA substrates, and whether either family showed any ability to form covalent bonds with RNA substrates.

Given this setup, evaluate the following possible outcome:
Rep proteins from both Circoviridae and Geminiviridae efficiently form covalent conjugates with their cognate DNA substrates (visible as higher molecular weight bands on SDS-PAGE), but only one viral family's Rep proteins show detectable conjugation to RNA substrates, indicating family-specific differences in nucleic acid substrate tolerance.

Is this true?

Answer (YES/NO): YES